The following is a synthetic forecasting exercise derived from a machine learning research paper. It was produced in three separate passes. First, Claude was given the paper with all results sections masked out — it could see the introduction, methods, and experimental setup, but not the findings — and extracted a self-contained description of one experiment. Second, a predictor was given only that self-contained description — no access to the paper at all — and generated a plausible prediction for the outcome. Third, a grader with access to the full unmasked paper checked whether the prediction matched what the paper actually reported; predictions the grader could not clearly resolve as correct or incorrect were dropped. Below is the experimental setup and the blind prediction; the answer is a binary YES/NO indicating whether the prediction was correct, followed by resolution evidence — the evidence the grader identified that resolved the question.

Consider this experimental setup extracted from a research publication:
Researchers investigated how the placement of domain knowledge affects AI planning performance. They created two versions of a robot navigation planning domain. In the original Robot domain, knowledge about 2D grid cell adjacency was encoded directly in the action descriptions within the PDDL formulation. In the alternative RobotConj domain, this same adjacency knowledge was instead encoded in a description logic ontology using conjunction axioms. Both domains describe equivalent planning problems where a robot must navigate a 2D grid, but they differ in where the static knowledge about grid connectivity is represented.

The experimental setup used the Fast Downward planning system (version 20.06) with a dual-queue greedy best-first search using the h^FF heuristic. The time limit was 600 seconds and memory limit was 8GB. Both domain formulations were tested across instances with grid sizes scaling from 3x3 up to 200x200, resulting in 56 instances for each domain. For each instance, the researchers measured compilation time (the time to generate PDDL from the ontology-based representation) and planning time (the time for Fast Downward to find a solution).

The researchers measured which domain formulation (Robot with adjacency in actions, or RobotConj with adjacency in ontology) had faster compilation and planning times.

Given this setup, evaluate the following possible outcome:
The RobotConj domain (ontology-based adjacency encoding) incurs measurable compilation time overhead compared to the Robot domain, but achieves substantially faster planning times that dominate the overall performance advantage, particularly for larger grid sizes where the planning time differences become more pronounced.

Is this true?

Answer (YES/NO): NO